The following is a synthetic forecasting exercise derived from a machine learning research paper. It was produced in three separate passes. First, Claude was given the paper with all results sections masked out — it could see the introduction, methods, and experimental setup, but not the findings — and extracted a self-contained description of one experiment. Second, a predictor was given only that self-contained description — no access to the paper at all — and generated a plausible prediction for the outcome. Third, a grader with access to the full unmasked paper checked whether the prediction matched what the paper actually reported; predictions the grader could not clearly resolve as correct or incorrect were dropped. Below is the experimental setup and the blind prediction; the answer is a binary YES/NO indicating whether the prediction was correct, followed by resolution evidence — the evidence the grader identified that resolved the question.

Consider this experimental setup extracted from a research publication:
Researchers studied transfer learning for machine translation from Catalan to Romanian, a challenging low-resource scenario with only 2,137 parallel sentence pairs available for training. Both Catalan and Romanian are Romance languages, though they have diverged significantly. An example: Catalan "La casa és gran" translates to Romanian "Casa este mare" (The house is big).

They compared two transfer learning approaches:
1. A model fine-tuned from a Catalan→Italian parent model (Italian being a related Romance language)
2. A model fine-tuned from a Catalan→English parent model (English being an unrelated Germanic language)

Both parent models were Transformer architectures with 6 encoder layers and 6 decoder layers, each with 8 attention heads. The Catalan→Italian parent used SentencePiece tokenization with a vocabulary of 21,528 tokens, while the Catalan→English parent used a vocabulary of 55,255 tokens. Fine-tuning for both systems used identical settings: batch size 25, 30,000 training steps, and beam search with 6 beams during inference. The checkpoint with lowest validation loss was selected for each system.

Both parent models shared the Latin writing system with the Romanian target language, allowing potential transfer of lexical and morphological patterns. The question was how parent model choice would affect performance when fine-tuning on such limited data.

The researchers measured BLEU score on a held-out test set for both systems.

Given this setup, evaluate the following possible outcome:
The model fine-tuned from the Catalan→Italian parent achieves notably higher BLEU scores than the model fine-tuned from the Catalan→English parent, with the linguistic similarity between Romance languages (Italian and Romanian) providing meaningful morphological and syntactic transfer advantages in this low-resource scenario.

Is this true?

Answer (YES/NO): YES